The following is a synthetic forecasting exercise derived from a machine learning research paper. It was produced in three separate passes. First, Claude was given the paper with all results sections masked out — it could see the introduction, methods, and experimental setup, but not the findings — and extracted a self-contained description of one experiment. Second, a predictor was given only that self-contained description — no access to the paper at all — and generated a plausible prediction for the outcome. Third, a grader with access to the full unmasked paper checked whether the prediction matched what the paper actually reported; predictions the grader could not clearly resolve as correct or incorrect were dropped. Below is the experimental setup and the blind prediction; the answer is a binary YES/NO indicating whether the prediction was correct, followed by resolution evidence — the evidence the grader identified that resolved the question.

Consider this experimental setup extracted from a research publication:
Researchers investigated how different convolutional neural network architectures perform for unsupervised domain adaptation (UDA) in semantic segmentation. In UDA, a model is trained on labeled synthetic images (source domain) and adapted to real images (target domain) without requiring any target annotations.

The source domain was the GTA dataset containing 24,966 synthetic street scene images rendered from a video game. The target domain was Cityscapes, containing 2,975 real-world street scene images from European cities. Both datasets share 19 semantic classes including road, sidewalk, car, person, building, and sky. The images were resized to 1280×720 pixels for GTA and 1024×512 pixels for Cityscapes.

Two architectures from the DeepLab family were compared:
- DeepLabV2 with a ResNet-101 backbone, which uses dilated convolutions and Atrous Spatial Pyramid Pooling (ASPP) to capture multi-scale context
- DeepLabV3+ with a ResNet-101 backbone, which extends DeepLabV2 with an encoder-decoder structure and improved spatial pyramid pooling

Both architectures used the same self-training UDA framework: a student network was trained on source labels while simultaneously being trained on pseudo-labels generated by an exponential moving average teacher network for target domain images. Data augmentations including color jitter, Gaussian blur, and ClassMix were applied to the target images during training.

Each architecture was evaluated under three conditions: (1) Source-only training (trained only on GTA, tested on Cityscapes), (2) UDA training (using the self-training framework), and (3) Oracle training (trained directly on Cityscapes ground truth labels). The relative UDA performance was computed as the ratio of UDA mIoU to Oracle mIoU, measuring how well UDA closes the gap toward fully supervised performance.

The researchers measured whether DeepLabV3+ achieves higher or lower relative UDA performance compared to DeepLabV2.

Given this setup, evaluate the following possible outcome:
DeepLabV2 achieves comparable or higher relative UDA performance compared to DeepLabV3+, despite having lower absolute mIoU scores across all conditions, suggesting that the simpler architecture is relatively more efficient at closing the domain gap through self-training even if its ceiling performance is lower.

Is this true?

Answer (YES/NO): NO